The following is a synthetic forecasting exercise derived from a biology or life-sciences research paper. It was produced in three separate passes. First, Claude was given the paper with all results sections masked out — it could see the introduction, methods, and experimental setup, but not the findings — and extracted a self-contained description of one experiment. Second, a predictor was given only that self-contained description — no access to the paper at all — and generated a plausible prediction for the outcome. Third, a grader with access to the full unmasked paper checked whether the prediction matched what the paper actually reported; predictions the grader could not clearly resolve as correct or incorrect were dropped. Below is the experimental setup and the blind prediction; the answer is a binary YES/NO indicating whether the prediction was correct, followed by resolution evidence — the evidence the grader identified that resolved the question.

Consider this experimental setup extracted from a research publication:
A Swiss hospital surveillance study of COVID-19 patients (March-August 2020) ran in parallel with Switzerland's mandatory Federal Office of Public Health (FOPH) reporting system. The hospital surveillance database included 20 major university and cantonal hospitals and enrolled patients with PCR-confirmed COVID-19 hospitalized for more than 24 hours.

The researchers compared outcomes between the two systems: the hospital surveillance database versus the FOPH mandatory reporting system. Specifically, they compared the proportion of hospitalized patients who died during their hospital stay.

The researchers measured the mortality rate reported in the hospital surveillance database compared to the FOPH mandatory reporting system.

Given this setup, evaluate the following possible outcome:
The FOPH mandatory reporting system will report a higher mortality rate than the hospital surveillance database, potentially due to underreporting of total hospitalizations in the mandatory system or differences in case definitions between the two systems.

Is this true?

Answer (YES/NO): YES